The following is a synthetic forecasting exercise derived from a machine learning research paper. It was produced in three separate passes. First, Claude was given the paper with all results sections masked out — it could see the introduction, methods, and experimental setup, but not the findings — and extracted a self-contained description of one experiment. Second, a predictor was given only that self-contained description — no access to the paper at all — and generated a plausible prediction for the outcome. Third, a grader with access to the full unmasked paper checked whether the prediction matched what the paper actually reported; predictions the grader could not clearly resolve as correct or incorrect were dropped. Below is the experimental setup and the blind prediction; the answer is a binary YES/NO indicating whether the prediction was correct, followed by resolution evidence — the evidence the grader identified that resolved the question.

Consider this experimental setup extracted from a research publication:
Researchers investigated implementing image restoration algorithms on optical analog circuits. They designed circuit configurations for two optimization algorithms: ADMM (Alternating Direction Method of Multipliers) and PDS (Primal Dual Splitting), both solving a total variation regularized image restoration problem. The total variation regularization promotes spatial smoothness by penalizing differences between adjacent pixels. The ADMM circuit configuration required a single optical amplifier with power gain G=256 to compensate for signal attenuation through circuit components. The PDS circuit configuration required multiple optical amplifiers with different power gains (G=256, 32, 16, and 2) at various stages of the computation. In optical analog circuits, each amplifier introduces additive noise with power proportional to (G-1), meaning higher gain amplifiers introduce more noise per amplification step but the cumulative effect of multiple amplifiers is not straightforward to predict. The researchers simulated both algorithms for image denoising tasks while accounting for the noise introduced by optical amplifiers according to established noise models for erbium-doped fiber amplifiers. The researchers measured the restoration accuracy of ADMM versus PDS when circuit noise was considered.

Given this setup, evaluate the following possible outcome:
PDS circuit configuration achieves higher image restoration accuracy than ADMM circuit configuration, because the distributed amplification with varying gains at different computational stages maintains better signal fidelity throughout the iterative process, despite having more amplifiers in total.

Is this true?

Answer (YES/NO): NO